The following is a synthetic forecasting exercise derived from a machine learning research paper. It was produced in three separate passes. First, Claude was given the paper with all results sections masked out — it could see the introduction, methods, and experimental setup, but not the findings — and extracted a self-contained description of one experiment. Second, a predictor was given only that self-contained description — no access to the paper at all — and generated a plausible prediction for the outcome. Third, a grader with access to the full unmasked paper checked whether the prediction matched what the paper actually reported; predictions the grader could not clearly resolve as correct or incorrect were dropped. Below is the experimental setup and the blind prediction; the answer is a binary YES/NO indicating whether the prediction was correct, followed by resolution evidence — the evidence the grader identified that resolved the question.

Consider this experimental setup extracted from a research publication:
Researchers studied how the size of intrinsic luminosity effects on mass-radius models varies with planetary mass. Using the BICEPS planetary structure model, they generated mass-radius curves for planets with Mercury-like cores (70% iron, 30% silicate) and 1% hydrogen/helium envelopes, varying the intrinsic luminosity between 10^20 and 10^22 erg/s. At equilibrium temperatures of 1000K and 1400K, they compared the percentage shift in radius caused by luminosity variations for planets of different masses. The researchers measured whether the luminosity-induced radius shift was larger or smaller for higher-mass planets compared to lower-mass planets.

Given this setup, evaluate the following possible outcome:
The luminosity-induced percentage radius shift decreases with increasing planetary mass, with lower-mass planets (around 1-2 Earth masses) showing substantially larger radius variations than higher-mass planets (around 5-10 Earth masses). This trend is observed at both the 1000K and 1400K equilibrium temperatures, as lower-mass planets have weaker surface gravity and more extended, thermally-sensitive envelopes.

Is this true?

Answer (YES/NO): YES